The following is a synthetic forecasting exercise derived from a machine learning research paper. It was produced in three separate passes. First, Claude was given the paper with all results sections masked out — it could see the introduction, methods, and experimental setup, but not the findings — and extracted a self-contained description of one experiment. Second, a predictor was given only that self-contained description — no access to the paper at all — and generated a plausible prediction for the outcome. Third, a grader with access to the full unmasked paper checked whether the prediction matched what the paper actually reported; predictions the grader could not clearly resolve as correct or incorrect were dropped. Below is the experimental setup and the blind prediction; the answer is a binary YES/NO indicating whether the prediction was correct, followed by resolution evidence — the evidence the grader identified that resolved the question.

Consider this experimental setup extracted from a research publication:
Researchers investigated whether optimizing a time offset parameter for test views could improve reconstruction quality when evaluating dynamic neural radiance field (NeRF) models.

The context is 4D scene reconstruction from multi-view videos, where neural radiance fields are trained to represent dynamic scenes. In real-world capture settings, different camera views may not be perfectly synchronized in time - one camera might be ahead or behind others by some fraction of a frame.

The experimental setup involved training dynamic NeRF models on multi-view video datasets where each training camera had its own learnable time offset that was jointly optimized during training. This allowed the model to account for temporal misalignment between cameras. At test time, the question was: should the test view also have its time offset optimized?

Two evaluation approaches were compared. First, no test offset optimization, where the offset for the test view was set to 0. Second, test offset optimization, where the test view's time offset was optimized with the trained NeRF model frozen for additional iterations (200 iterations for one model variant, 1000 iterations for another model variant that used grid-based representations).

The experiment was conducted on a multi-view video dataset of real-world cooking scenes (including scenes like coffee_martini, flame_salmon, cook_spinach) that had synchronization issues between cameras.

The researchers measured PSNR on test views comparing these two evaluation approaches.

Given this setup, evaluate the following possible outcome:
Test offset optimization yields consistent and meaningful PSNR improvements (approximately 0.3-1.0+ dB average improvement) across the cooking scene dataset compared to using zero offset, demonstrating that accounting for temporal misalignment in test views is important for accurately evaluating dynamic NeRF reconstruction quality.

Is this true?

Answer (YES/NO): NO